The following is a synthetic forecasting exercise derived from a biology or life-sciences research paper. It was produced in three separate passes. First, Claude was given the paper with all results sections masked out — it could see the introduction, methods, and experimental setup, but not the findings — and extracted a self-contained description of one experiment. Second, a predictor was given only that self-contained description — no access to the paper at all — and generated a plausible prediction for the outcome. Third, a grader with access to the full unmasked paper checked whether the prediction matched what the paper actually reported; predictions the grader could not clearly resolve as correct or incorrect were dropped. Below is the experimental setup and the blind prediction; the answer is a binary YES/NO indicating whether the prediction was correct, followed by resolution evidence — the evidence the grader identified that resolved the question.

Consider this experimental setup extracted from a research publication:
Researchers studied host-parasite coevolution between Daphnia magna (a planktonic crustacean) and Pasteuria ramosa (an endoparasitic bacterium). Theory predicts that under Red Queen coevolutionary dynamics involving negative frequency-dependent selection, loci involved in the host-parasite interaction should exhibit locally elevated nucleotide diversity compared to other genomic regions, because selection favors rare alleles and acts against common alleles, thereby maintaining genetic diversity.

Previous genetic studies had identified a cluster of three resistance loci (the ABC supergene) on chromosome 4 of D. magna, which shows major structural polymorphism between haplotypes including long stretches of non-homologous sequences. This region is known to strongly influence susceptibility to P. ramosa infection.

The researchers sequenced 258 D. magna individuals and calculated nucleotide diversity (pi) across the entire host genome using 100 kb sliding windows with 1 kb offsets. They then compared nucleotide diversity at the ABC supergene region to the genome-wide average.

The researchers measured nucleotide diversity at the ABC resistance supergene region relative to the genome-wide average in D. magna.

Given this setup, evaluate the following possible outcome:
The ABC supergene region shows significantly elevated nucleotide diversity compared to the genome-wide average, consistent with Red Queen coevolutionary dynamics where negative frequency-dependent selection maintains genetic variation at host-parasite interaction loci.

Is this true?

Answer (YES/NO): YES